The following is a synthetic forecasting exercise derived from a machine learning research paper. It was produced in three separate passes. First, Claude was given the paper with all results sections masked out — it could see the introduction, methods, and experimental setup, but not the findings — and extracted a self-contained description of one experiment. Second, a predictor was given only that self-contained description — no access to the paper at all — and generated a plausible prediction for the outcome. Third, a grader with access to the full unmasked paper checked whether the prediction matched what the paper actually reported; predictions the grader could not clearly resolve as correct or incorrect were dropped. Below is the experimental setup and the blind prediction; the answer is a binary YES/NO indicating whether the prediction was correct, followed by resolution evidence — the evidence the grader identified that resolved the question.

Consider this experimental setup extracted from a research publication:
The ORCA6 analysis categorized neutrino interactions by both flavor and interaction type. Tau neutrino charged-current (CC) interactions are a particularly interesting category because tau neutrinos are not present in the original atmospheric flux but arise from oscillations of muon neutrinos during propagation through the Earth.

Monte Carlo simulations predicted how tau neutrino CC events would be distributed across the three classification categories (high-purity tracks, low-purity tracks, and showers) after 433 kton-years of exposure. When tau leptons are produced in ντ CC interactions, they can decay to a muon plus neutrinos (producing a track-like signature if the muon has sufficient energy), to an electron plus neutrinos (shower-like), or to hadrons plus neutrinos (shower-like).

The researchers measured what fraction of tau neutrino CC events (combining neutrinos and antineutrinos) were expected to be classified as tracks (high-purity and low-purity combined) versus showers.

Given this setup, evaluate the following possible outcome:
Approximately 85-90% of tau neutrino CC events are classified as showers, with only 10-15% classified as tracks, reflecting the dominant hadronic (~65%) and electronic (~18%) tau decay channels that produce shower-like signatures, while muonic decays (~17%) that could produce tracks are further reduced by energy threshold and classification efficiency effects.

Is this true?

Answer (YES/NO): NO